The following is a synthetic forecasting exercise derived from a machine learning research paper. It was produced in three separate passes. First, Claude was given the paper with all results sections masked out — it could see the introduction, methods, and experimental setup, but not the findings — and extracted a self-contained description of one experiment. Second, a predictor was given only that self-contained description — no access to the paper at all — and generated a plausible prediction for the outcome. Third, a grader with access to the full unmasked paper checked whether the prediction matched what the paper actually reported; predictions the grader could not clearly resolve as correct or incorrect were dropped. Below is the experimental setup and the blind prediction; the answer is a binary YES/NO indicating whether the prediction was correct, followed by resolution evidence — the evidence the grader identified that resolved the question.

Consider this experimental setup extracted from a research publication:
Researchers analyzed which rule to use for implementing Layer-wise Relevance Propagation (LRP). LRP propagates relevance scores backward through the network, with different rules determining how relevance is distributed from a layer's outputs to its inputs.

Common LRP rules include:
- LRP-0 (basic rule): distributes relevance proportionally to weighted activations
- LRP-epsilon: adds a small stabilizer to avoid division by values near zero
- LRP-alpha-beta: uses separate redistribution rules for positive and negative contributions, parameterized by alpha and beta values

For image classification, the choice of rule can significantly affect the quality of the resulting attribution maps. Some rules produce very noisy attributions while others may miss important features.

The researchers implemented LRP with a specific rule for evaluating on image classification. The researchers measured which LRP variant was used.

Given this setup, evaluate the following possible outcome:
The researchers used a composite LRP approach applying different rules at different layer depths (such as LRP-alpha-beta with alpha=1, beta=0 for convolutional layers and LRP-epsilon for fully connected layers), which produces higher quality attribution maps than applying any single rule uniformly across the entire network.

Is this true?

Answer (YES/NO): NO